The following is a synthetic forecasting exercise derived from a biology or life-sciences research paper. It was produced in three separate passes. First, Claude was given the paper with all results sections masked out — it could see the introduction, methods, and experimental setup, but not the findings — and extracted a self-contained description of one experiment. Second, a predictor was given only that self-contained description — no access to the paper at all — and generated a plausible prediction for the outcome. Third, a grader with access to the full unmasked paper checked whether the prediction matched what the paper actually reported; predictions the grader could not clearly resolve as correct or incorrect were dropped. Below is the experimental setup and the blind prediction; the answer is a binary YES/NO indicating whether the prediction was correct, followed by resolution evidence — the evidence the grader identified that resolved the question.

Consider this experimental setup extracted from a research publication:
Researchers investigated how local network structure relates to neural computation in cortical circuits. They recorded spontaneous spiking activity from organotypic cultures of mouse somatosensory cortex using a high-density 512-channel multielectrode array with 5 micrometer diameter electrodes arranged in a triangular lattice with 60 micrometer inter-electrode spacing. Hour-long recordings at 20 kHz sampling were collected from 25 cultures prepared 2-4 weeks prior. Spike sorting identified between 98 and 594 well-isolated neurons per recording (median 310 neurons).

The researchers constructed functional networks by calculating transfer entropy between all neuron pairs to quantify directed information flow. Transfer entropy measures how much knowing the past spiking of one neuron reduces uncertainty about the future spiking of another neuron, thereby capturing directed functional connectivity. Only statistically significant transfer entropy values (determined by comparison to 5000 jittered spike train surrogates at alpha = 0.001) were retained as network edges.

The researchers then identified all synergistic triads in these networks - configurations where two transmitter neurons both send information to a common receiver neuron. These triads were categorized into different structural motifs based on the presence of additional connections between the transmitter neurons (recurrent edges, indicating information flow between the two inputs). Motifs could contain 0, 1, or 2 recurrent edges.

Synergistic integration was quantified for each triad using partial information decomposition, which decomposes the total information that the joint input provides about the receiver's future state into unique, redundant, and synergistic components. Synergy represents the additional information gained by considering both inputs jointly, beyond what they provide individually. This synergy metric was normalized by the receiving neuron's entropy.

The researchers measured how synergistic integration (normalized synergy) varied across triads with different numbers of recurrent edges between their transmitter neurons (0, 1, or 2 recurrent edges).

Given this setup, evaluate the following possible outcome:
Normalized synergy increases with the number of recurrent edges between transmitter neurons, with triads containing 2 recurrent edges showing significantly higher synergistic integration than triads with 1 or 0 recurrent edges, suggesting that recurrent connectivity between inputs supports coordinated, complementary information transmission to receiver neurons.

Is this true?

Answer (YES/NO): YES